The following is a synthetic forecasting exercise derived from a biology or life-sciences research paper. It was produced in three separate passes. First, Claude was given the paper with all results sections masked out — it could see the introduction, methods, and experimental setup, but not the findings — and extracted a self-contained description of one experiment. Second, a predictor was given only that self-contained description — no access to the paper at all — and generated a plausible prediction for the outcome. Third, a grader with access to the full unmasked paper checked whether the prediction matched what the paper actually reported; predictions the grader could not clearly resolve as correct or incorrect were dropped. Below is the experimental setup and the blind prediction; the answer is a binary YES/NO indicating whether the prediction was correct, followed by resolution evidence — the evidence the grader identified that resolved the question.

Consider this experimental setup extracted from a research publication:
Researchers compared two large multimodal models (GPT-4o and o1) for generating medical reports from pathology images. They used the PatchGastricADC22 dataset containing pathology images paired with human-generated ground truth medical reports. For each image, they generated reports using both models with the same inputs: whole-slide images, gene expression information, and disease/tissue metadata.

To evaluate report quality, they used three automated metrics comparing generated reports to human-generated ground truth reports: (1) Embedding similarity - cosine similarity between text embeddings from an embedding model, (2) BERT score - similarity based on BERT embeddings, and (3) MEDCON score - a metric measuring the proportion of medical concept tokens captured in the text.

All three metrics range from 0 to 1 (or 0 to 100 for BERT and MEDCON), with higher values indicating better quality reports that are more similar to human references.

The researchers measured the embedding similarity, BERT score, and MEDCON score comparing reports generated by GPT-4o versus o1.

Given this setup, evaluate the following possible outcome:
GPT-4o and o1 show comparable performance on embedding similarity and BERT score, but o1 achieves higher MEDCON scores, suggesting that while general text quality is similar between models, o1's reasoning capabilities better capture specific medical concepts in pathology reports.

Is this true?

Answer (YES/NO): NO